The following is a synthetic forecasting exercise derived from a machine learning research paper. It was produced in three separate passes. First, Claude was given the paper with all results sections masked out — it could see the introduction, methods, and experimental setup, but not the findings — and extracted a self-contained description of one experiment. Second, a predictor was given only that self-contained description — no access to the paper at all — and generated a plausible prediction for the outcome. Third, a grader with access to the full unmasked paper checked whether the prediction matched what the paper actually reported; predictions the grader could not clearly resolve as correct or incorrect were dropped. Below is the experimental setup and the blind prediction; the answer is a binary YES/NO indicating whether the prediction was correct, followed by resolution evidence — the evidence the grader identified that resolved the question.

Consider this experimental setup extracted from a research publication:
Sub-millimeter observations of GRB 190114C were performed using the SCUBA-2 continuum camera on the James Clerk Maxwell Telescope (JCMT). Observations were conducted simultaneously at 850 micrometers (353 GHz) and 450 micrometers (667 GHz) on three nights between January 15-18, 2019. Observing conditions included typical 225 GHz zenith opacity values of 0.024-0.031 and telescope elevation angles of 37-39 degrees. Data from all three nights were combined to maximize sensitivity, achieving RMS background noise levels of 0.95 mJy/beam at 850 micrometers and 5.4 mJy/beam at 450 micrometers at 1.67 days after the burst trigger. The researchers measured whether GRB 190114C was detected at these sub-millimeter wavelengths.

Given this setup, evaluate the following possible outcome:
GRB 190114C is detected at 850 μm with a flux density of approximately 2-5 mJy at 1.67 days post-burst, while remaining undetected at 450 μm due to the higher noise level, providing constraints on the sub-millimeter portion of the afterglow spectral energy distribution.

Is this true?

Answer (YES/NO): NO